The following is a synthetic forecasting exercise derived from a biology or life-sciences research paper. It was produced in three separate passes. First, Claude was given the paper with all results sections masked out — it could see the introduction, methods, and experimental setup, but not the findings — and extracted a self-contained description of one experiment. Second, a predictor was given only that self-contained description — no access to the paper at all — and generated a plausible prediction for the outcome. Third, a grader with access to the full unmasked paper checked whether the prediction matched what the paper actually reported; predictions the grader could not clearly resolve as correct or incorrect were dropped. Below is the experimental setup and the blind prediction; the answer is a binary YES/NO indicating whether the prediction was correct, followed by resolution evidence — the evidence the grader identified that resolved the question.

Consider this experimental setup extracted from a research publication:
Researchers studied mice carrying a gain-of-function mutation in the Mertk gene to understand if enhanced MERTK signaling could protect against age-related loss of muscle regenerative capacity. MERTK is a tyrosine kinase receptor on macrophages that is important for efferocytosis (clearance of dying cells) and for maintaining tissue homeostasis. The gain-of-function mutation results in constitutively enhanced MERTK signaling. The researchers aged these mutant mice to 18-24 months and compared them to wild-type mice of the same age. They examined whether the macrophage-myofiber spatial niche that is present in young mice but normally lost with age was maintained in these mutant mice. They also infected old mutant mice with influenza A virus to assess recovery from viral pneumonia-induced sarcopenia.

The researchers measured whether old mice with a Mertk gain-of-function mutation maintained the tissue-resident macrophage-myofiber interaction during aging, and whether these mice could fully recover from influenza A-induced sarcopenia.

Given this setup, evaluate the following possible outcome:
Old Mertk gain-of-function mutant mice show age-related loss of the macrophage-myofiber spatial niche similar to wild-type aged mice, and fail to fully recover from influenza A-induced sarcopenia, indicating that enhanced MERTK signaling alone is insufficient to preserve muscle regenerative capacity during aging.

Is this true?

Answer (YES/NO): NO